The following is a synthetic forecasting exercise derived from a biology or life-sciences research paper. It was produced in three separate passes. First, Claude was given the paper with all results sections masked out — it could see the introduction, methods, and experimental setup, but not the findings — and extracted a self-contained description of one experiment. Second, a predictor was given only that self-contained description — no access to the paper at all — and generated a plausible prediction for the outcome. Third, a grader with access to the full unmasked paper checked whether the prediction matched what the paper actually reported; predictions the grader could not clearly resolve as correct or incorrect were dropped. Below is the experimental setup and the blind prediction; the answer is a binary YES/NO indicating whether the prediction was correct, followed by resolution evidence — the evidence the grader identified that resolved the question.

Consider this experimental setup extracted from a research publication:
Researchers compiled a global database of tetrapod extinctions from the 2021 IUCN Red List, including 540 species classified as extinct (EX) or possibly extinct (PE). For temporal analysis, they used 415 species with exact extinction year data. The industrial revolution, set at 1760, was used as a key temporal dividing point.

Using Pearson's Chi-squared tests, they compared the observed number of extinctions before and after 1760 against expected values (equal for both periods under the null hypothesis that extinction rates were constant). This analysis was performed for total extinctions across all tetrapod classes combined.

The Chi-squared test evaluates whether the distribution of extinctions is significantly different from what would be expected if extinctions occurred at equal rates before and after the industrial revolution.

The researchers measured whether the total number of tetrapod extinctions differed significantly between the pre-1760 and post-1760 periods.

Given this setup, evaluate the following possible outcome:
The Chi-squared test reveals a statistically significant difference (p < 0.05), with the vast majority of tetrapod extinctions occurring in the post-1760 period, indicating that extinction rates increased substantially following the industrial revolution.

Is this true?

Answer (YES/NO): YES